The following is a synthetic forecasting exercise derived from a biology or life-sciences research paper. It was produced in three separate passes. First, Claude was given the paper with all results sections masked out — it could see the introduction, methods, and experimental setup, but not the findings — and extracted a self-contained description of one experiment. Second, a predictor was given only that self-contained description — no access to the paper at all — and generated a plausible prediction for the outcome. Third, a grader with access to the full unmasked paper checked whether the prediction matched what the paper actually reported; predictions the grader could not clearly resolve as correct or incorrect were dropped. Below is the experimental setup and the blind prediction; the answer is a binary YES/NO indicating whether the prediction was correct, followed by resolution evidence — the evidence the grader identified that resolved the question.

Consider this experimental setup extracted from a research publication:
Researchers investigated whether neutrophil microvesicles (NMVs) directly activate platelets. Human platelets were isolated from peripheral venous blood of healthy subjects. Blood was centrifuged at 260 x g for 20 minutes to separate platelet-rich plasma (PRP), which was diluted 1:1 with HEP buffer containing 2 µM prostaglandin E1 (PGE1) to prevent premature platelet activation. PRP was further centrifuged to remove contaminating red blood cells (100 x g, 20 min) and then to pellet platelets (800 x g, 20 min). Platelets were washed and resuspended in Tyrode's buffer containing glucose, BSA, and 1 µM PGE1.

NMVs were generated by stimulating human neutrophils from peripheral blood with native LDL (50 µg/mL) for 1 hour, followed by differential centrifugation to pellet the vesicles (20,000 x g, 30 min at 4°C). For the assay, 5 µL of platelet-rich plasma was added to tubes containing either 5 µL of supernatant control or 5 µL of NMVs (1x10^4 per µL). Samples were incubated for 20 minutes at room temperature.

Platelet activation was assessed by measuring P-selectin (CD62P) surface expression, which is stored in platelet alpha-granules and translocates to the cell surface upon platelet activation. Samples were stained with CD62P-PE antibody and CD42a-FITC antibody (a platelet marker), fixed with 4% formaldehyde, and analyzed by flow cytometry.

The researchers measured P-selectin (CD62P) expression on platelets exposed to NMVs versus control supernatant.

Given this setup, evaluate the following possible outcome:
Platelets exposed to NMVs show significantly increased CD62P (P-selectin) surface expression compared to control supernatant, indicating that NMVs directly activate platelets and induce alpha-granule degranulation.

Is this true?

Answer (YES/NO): NO